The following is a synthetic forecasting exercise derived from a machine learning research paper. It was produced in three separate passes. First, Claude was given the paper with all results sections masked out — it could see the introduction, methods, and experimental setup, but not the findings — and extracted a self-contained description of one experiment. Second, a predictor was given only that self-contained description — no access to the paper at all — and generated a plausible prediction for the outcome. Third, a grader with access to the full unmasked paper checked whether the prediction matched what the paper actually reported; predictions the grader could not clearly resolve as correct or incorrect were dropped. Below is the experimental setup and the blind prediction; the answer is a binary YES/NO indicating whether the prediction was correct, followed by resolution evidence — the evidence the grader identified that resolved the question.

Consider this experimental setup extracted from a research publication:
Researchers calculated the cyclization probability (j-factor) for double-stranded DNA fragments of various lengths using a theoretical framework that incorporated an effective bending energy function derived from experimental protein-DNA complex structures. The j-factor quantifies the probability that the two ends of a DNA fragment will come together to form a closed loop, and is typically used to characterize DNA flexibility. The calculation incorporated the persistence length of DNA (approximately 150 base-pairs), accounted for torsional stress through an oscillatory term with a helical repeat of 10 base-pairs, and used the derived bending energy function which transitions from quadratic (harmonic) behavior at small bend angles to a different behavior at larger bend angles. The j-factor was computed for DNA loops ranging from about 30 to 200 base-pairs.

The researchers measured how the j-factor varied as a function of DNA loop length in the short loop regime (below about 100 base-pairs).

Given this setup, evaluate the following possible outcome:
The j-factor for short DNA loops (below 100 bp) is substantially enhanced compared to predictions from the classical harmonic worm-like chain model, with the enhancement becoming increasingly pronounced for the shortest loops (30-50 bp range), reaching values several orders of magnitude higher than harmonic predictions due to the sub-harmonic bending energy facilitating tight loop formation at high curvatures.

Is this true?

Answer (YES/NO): YES